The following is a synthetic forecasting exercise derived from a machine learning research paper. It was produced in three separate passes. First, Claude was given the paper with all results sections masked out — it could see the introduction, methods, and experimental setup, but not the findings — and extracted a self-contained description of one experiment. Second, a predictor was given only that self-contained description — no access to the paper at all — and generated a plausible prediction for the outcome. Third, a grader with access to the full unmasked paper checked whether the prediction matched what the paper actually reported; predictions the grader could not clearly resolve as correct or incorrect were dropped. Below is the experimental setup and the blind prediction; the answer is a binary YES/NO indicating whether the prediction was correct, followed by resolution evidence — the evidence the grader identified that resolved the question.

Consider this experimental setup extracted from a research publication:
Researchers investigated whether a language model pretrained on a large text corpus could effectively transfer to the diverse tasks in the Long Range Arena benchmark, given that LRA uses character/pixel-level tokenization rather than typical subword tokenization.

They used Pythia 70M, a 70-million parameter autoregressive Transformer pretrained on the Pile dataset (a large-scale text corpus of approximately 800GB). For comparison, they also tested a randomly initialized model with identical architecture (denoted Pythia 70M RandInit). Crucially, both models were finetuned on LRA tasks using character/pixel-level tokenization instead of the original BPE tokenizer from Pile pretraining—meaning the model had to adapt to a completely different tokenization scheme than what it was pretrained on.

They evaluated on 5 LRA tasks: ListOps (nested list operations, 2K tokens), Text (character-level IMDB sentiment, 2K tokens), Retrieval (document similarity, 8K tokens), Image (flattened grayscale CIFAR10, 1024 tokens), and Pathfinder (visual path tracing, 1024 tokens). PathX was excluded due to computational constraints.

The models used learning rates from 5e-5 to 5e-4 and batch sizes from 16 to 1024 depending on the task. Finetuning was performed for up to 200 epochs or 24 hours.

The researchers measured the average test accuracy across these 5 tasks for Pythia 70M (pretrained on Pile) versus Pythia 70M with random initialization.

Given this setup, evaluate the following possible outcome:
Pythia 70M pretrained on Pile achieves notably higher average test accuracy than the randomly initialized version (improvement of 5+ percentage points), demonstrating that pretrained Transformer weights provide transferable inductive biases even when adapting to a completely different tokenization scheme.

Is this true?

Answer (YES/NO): YES